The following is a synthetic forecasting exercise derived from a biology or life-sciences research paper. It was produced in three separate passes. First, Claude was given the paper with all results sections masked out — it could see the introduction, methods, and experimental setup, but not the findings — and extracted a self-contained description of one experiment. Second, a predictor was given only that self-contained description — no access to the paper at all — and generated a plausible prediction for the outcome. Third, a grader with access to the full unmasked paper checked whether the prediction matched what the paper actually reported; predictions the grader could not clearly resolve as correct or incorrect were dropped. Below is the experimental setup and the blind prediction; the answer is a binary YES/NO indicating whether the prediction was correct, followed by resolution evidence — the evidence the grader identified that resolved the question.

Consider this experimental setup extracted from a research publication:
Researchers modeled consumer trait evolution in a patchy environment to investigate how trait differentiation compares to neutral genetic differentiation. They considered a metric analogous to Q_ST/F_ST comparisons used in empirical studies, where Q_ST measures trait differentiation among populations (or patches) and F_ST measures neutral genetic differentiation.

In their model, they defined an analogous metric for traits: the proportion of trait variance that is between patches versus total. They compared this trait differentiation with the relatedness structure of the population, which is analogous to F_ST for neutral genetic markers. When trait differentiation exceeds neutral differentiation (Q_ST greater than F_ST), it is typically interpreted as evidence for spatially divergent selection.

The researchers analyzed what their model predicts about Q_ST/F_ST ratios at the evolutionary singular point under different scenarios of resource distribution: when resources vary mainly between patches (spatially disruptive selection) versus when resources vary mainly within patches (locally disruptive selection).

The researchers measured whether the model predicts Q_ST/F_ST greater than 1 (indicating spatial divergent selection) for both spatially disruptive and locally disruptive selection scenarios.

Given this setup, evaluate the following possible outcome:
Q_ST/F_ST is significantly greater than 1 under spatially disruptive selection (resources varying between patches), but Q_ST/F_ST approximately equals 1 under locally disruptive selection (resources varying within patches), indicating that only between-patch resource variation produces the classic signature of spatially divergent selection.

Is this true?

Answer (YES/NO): NO